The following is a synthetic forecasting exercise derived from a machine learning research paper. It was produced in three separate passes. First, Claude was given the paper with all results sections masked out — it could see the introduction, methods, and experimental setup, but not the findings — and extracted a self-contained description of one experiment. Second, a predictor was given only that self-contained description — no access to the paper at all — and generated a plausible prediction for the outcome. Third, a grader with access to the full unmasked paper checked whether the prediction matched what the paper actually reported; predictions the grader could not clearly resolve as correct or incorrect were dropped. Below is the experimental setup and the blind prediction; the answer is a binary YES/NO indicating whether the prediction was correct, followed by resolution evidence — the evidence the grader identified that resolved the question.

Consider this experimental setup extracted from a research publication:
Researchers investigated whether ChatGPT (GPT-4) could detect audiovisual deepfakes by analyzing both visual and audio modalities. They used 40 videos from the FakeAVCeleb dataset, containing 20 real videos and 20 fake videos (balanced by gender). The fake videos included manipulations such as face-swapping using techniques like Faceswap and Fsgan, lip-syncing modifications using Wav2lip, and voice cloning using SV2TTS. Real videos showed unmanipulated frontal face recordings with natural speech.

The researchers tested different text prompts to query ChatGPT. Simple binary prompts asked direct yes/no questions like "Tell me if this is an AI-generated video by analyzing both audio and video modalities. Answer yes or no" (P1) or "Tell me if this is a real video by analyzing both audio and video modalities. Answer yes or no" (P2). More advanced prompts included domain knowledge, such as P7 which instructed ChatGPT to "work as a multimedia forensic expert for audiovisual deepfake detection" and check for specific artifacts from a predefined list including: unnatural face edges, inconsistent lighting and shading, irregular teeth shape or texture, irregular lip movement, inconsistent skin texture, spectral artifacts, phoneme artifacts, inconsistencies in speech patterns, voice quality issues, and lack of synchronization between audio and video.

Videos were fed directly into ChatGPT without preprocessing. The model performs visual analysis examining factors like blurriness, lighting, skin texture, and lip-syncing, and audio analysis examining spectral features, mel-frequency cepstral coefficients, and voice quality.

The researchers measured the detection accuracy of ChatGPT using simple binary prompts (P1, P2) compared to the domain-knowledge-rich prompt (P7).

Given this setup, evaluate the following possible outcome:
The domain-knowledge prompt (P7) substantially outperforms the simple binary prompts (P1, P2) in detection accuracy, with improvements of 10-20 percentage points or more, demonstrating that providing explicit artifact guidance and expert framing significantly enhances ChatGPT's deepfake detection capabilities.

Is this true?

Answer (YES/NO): YES